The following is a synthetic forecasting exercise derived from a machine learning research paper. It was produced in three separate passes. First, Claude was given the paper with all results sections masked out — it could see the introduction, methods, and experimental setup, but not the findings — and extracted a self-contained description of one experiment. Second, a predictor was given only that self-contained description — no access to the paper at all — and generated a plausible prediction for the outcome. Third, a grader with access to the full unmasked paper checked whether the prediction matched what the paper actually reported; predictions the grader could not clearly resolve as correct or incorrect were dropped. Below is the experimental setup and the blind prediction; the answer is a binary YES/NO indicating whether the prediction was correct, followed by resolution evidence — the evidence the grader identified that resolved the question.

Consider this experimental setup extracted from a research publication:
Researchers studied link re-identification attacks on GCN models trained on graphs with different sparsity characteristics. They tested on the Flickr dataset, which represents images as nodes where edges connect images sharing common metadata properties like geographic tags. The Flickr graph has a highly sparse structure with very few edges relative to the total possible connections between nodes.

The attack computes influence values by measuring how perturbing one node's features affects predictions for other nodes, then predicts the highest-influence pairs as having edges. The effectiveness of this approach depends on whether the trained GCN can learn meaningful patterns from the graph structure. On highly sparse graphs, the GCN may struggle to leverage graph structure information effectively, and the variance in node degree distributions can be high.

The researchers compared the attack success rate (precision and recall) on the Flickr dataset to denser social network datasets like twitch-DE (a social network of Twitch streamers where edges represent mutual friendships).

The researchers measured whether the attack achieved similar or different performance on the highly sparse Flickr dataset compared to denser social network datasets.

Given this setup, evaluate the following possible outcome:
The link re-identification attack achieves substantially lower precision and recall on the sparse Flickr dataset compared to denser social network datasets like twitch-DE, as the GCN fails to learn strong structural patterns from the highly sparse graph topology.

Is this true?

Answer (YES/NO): NO